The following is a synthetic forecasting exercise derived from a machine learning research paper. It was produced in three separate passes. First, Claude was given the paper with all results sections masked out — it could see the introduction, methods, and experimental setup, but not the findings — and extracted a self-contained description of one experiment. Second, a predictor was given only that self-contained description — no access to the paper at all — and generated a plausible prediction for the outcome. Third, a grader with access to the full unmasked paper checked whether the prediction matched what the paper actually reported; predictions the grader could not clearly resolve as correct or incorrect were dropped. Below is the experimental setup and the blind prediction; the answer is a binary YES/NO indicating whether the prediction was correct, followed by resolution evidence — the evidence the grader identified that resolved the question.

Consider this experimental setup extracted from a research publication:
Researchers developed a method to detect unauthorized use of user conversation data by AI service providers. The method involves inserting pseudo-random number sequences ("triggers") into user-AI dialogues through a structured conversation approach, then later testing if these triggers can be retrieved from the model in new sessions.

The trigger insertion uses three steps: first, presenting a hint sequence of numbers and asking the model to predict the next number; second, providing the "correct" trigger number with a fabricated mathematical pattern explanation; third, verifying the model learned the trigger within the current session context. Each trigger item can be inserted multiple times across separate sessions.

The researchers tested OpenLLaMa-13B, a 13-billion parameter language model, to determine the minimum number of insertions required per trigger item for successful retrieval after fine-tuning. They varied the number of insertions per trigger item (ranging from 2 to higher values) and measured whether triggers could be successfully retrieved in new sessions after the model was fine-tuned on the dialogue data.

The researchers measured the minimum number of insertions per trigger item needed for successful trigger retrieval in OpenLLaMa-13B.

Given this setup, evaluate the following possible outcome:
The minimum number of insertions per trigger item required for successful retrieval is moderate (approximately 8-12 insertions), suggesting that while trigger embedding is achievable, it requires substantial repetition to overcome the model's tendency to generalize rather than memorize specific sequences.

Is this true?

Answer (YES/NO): NO